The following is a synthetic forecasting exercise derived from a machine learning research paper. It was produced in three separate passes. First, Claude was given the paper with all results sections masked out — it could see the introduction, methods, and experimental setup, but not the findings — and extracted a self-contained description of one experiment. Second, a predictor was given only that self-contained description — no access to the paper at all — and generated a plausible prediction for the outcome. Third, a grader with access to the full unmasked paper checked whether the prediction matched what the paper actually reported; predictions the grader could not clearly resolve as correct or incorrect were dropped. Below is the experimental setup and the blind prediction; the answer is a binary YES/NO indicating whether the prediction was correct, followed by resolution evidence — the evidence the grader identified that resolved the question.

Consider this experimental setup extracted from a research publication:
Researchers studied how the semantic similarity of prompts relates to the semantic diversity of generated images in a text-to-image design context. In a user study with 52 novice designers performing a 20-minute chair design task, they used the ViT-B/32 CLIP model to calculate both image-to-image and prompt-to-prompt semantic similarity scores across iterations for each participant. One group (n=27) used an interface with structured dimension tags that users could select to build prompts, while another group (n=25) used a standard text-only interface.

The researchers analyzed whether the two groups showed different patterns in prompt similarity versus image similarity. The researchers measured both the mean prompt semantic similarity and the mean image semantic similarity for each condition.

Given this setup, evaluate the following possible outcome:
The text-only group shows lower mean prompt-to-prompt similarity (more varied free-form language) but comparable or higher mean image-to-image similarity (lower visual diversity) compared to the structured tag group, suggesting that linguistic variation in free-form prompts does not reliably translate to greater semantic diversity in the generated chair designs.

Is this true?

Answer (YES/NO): YES